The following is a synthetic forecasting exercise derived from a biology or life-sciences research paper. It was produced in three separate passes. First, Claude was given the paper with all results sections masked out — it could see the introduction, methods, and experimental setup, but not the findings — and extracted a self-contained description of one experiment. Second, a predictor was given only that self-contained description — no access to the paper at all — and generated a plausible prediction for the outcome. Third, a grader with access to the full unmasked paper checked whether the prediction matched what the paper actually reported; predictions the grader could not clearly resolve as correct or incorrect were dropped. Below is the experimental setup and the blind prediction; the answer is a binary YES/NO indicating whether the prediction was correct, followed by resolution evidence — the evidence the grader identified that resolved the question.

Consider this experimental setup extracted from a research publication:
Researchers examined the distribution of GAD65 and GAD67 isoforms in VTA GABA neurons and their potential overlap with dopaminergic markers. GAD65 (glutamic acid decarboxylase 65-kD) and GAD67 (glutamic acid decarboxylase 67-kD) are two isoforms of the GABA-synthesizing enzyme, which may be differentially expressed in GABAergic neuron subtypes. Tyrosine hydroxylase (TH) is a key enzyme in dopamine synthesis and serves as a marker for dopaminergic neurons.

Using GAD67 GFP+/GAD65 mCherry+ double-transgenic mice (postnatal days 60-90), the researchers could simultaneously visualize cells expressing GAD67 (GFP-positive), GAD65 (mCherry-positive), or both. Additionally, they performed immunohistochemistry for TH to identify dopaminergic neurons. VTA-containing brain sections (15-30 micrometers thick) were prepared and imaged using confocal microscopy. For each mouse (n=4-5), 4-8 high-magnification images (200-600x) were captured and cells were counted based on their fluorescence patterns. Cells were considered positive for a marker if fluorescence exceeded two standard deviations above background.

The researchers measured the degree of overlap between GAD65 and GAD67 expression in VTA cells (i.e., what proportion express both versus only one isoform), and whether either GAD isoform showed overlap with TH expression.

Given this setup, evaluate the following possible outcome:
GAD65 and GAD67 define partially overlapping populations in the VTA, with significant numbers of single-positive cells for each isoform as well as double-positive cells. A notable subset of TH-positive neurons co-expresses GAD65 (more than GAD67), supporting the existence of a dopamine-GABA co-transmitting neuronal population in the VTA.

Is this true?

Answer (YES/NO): YES